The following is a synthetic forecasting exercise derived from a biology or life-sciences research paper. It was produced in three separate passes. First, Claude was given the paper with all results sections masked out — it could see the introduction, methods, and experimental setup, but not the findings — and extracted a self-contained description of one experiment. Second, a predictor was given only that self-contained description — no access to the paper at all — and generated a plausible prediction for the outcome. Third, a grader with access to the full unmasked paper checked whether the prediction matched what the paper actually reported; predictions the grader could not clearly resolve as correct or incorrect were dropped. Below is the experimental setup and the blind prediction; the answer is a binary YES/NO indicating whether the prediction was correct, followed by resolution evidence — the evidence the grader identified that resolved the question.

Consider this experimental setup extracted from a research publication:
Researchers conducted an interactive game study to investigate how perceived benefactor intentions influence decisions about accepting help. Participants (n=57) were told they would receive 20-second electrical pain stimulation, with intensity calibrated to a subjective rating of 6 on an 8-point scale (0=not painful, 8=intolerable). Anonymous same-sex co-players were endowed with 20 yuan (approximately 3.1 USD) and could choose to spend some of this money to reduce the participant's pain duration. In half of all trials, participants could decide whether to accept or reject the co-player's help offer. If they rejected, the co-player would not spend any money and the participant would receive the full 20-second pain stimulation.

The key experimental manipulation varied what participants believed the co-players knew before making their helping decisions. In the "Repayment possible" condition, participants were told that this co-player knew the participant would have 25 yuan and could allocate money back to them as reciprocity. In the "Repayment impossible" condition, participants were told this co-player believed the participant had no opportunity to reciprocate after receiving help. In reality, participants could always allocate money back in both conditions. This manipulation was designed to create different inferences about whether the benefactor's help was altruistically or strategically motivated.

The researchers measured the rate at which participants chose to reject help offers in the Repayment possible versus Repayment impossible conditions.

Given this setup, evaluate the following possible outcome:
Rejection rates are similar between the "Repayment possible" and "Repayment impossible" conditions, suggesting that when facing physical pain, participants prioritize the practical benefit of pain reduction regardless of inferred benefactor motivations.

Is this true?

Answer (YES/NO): NO